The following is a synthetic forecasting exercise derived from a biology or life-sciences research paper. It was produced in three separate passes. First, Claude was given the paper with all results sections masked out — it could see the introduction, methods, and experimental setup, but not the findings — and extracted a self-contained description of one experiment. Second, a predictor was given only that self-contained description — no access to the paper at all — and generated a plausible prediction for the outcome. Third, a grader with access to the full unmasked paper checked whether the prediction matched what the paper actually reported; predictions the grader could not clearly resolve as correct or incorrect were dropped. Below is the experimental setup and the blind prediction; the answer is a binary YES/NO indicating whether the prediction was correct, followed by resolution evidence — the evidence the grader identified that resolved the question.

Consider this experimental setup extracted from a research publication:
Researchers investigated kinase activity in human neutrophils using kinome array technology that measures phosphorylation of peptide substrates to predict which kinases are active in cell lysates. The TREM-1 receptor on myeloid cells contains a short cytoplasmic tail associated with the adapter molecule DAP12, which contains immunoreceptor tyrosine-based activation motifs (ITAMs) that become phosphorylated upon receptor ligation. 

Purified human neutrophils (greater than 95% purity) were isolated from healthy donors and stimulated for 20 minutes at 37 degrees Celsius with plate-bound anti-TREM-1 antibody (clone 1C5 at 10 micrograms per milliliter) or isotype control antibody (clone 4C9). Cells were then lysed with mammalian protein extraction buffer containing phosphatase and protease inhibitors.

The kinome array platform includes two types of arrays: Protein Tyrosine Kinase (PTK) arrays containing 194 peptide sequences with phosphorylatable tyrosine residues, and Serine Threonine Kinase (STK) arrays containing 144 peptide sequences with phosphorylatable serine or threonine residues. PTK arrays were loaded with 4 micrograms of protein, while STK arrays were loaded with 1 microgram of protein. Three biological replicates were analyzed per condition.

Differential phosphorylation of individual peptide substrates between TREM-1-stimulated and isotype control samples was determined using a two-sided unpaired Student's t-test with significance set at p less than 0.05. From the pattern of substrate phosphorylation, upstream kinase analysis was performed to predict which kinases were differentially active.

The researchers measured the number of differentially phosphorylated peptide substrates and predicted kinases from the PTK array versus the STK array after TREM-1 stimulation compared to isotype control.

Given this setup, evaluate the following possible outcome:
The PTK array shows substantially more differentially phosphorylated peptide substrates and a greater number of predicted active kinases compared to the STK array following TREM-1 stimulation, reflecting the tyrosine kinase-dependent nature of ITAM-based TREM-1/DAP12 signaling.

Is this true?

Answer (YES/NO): NO